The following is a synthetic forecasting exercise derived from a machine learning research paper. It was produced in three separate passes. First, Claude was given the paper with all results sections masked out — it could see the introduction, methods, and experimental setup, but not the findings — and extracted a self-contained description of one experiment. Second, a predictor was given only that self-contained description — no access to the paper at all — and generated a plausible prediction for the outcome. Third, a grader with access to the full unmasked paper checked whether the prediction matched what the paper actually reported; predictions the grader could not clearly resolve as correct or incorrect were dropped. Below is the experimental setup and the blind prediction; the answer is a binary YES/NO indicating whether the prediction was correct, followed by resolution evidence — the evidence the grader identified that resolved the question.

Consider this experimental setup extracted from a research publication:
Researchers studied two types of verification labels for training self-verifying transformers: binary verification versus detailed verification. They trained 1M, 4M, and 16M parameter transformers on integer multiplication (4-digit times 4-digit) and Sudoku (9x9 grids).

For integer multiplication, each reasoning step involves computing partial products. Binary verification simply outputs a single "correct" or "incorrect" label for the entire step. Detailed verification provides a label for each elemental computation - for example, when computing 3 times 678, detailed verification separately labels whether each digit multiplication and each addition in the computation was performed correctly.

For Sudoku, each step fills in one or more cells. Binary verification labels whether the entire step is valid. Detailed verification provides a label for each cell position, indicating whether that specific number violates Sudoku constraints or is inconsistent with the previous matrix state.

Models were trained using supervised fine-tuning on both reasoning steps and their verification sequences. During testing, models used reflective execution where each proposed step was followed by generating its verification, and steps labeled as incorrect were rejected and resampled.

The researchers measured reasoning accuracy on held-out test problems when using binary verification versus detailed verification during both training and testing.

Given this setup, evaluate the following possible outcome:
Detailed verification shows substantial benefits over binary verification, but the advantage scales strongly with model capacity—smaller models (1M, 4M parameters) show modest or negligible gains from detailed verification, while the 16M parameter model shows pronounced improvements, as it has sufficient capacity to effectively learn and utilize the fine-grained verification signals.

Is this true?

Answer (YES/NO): NO